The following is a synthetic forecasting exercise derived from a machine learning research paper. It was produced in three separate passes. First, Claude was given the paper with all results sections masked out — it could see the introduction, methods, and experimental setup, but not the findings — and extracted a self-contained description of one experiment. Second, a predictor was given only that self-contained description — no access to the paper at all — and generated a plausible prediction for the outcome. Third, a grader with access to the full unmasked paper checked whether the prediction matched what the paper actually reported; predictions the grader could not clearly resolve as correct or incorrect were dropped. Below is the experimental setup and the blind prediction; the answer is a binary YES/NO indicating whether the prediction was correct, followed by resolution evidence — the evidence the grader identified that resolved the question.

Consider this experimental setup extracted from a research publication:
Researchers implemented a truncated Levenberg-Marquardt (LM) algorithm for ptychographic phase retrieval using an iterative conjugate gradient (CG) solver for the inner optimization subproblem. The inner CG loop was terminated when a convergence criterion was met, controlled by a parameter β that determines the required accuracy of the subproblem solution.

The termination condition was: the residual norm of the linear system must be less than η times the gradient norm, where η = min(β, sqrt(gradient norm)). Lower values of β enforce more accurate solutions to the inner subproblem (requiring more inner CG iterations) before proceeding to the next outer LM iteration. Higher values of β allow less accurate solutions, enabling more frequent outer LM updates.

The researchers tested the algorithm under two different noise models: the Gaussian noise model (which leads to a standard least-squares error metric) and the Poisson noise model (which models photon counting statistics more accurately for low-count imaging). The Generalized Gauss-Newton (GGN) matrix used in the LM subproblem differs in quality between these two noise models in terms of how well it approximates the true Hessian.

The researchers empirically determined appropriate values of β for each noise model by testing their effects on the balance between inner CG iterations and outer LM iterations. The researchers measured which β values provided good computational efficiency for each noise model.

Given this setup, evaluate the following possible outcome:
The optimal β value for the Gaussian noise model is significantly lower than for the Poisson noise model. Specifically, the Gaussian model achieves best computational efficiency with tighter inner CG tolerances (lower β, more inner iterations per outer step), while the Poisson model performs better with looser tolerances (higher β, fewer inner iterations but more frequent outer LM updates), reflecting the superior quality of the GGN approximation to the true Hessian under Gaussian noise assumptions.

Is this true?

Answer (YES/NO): YES